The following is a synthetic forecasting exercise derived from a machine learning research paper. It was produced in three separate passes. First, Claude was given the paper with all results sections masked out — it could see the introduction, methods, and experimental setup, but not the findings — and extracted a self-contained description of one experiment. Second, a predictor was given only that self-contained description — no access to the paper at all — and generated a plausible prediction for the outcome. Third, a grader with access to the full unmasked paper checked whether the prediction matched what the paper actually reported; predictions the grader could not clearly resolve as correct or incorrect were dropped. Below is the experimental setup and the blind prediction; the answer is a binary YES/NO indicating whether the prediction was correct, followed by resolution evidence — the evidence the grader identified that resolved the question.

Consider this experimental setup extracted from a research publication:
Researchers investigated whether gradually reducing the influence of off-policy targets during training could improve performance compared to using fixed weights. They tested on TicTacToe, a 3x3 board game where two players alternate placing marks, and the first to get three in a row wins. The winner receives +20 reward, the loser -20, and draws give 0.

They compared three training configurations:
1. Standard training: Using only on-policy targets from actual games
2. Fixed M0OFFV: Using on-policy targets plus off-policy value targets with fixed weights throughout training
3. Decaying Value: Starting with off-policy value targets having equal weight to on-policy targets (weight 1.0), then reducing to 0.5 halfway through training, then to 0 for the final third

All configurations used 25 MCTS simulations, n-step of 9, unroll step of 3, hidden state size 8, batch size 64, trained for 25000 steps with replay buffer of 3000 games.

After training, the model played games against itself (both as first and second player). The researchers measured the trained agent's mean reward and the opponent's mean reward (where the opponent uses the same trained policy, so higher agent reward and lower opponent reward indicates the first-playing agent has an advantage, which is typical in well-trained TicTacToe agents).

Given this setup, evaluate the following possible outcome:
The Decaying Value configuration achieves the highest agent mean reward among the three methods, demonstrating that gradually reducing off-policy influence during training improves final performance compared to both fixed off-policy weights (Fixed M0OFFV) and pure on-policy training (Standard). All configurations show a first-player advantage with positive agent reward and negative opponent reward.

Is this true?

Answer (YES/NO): NO